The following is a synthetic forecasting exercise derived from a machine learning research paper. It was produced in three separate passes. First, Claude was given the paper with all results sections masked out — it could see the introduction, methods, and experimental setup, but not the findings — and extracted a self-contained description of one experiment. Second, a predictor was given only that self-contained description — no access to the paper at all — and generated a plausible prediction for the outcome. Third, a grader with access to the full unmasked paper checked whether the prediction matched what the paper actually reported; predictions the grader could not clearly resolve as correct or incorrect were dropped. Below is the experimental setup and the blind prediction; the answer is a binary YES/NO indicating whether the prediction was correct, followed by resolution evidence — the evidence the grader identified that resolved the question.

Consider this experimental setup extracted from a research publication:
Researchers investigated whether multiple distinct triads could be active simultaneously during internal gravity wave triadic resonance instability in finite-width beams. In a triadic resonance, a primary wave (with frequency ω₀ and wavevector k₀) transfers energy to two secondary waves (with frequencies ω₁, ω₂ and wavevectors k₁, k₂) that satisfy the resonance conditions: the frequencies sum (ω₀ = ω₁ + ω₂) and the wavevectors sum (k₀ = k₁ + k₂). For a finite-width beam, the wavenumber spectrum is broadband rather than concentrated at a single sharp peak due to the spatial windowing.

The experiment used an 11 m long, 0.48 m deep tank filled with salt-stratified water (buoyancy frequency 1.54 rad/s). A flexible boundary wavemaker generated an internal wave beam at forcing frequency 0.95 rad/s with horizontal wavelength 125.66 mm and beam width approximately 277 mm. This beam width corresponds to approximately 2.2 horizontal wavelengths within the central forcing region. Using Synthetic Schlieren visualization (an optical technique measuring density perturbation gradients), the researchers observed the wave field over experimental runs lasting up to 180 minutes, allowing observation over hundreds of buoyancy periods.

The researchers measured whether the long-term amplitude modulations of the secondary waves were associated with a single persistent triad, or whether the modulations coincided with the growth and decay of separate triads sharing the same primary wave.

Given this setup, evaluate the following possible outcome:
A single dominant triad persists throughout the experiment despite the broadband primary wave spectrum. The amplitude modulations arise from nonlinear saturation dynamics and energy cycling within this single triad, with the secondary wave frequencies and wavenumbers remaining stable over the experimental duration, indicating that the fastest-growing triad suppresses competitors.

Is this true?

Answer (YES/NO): NO